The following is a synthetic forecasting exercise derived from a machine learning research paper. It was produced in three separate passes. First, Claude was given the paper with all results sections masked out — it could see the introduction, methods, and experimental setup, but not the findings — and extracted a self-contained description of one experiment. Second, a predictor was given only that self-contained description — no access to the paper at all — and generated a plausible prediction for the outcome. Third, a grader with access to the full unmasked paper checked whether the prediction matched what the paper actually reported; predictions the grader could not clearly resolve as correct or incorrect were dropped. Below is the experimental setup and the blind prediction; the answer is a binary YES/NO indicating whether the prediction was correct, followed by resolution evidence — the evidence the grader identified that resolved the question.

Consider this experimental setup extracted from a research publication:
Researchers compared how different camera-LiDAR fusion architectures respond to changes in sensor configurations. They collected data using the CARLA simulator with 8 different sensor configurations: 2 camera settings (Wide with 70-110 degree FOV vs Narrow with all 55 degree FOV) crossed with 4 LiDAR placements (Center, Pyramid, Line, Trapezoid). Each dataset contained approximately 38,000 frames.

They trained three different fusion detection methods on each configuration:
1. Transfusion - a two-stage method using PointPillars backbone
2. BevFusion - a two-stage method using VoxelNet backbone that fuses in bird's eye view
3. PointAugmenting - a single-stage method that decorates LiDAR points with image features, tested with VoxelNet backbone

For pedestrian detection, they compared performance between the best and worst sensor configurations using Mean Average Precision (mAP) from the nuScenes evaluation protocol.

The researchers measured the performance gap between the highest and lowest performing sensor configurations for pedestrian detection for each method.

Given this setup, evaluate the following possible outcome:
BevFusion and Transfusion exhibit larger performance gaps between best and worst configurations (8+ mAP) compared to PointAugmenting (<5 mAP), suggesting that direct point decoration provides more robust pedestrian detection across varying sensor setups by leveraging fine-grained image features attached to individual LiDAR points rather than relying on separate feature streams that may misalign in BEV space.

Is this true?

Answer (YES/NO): NO